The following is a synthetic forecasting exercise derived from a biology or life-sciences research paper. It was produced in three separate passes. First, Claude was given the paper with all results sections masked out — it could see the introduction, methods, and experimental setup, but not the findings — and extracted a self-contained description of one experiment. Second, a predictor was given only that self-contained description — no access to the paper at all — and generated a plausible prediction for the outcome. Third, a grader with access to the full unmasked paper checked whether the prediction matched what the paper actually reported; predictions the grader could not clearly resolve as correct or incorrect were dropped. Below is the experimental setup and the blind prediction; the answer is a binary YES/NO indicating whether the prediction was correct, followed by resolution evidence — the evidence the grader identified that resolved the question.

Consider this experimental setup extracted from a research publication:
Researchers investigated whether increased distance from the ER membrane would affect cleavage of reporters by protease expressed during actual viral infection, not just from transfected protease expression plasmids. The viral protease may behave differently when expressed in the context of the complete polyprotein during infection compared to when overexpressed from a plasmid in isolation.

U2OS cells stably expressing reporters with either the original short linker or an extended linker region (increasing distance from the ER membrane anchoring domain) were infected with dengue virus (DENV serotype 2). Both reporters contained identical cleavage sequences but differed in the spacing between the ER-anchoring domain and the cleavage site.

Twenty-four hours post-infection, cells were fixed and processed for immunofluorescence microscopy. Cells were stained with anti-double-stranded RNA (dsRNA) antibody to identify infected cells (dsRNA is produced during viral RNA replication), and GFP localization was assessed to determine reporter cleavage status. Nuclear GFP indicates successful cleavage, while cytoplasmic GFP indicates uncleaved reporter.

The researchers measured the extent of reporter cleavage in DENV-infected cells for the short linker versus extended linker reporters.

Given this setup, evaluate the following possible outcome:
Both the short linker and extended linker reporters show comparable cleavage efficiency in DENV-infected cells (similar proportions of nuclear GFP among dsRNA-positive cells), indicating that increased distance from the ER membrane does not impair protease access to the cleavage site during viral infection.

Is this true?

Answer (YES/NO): NO